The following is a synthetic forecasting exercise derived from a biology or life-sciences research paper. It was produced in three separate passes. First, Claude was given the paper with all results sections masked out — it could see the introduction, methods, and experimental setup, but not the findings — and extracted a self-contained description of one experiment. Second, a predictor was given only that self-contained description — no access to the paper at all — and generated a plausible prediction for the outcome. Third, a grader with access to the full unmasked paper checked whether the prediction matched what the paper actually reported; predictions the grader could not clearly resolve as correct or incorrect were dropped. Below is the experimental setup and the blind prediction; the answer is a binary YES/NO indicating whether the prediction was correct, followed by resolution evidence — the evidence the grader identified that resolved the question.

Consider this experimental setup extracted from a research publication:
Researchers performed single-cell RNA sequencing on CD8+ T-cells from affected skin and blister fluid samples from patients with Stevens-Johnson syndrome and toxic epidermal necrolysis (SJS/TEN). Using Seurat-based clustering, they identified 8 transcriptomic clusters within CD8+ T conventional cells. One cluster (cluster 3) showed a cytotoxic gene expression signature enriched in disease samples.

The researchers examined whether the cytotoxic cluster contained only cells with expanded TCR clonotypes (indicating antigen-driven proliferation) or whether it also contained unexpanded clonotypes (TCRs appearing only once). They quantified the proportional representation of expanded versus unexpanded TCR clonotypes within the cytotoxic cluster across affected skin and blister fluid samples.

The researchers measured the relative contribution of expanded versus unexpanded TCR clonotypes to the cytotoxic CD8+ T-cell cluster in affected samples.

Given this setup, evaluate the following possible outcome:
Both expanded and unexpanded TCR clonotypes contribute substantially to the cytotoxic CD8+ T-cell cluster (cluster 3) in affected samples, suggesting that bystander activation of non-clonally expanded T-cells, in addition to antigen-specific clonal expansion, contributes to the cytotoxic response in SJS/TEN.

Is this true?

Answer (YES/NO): NO